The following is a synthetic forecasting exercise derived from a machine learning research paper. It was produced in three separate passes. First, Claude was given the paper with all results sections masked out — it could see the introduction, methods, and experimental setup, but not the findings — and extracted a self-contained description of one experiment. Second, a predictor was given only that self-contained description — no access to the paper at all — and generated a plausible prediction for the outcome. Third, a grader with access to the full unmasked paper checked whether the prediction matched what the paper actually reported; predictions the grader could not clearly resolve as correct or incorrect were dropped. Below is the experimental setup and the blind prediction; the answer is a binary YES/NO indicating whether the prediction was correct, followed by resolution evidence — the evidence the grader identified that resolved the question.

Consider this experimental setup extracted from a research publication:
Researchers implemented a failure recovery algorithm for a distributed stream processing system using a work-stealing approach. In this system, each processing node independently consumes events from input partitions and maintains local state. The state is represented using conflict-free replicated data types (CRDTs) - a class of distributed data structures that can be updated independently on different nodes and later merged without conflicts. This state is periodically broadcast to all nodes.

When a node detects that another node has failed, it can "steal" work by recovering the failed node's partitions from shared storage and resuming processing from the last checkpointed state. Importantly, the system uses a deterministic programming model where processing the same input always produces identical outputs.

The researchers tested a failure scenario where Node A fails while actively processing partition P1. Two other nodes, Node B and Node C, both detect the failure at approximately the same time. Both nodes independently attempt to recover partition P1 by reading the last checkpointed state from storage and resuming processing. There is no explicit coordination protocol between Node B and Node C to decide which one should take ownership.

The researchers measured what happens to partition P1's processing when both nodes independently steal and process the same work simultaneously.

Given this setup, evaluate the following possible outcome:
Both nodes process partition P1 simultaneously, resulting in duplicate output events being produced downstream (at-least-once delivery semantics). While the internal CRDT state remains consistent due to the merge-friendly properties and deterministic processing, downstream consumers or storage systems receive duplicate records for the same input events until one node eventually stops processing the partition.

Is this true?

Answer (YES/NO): YES